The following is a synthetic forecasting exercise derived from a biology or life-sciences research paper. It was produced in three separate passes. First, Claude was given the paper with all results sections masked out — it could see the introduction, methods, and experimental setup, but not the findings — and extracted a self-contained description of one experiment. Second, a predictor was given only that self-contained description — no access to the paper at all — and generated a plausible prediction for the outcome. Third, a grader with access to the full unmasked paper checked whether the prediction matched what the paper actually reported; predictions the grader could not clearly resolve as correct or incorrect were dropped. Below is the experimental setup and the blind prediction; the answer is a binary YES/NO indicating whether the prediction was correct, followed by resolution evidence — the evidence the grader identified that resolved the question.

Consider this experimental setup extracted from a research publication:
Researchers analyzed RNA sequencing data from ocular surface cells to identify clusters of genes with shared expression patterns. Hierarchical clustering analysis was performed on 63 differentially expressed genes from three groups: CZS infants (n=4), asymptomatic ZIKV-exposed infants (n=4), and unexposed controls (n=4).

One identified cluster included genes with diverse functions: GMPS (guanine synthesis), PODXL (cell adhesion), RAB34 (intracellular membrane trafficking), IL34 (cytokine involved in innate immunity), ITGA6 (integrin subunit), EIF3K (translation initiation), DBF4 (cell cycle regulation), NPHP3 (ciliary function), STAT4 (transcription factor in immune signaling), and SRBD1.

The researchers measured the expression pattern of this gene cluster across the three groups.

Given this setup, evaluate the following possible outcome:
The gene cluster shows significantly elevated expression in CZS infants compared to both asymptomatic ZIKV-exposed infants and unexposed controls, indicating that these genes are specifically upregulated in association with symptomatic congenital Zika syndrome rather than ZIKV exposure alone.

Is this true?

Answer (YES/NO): NO